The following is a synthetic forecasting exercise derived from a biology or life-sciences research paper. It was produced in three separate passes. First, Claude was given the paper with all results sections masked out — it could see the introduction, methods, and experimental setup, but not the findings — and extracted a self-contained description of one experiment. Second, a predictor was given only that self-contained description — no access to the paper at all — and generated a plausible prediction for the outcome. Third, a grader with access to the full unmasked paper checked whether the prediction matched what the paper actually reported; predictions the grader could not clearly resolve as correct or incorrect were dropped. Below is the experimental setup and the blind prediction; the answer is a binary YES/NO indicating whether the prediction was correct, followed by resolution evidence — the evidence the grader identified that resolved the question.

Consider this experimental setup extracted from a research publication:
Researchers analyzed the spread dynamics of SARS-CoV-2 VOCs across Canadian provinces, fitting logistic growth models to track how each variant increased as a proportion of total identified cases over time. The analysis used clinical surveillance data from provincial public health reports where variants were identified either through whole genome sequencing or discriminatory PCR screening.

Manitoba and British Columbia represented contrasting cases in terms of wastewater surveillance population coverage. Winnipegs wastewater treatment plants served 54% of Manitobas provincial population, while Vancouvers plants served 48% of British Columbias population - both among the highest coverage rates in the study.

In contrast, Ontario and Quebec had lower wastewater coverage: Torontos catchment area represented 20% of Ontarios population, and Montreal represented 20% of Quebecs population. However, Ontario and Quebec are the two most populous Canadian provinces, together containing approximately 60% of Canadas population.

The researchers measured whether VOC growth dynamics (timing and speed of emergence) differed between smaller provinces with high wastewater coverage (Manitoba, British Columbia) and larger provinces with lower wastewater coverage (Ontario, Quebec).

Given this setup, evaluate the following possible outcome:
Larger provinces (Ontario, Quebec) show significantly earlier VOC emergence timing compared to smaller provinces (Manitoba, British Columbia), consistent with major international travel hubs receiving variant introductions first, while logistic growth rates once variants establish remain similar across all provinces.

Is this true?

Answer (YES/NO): NO